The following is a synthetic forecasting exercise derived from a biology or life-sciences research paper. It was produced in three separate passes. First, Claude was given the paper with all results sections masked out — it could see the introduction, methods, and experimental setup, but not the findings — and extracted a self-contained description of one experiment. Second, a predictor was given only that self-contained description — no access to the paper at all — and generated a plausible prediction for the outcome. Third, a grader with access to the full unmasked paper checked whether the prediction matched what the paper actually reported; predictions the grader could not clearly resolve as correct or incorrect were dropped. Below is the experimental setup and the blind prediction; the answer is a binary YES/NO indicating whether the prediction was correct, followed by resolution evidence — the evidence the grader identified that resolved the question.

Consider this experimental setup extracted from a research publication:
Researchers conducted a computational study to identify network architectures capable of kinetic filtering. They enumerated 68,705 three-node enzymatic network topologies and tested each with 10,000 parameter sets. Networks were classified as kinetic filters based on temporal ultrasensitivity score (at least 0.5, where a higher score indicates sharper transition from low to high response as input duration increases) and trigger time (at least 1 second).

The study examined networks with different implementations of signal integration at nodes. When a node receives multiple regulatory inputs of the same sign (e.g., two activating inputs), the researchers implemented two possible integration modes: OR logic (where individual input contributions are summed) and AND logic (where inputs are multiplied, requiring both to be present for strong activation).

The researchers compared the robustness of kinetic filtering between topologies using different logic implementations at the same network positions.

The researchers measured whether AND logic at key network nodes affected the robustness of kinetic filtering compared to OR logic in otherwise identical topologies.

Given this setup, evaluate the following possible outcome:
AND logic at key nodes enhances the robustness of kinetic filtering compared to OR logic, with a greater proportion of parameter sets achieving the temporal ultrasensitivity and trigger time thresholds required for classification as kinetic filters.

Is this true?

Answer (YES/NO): YES